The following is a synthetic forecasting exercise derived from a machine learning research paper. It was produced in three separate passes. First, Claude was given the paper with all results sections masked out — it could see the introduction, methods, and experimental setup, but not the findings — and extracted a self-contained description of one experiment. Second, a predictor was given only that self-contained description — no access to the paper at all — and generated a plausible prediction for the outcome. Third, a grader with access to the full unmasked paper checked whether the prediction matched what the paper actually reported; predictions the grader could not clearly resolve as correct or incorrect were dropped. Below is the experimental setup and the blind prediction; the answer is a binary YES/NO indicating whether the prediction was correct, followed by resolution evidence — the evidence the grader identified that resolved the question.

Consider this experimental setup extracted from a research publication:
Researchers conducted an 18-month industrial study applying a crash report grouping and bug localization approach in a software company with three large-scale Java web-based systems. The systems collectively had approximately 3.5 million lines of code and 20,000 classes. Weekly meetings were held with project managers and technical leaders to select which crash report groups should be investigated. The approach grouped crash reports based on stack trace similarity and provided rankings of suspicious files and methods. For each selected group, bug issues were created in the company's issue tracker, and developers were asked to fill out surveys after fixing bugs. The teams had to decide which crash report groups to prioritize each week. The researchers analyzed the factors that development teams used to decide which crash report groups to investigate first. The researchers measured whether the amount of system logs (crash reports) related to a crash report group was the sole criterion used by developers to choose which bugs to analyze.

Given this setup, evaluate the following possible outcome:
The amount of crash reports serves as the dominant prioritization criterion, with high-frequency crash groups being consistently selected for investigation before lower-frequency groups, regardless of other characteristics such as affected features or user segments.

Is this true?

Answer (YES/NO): NO